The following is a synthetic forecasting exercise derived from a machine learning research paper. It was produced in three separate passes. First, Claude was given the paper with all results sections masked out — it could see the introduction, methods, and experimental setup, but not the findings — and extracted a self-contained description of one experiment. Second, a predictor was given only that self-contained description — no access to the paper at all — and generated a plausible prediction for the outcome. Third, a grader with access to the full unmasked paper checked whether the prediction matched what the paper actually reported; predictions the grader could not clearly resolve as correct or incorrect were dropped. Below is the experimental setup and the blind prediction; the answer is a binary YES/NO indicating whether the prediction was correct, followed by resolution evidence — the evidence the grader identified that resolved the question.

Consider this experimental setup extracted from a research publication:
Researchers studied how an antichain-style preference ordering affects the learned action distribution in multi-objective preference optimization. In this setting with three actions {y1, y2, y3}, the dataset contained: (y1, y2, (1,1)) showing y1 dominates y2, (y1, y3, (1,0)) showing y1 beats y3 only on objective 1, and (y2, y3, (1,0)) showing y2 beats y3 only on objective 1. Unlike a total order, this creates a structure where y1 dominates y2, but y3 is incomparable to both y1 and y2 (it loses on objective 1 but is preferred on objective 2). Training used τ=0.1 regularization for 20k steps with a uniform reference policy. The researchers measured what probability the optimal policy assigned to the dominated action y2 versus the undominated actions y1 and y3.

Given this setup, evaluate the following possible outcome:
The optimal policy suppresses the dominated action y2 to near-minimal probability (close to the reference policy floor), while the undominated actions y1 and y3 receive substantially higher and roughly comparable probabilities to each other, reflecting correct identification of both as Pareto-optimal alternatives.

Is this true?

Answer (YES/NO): NO